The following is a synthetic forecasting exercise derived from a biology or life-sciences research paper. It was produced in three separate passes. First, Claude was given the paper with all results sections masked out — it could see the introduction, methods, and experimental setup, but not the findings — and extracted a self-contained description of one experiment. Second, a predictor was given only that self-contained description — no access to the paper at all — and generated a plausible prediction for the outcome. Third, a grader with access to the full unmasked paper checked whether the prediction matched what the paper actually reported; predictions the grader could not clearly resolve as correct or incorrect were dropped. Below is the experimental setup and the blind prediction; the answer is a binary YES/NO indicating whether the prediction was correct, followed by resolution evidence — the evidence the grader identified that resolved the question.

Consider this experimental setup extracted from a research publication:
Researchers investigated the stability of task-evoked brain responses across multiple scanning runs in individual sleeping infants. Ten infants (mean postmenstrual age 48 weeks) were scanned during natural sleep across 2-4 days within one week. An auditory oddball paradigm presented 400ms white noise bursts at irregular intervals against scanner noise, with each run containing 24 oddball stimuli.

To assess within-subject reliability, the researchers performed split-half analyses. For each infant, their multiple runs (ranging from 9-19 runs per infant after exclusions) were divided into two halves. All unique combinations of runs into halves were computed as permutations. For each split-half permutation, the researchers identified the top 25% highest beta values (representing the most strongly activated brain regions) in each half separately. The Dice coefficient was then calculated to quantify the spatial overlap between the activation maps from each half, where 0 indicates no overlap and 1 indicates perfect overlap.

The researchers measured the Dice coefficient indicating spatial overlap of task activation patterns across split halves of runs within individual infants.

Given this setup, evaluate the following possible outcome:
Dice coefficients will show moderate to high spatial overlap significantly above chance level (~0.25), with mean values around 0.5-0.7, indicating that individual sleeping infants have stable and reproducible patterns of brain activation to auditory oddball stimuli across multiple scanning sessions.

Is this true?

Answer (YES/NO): NO